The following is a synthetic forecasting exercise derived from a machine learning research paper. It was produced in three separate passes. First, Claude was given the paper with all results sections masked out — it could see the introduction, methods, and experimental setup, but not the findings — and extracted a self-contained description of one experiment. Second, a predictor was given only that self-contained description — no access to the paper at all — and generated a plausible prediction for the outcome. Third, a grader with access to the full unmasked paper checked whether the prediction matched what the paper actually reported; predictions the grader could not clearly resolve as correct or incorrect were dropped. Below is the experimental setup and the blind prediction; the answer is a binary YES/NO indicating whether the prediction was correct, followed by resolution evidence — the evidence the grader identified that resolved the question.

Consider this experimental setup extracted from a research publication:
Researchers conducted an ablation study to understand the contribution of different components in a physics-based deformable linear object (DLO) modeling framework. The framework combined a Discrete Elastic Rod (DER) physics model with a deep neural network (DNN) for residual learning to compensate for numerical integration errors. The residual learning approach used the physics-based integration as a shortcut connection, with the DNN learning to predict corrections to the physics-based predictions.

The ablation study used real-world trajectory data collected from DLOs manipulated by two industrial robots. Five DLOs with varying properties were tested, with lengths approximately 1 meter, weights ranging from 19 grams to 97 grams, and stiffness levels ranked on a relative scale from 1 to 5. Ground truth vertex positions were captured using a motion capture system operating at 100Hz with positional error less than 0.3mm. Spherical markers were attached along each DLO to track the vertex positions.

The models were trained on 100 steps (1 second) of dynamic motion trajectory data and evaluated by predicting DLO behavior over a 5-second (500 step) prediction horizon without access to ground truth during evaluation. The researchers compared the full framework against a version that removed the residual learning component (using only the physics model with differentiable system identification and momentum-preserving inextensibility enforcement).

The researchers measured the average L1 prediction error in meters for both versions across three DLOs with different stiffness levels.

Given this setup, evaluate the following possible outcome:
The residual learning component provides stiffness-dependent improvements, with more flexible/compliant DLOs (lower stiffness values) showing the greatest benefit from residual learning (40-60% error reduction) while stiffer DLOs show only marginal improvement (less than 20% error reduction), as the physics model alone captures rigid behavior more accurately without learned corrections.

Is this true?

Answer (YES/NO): NO